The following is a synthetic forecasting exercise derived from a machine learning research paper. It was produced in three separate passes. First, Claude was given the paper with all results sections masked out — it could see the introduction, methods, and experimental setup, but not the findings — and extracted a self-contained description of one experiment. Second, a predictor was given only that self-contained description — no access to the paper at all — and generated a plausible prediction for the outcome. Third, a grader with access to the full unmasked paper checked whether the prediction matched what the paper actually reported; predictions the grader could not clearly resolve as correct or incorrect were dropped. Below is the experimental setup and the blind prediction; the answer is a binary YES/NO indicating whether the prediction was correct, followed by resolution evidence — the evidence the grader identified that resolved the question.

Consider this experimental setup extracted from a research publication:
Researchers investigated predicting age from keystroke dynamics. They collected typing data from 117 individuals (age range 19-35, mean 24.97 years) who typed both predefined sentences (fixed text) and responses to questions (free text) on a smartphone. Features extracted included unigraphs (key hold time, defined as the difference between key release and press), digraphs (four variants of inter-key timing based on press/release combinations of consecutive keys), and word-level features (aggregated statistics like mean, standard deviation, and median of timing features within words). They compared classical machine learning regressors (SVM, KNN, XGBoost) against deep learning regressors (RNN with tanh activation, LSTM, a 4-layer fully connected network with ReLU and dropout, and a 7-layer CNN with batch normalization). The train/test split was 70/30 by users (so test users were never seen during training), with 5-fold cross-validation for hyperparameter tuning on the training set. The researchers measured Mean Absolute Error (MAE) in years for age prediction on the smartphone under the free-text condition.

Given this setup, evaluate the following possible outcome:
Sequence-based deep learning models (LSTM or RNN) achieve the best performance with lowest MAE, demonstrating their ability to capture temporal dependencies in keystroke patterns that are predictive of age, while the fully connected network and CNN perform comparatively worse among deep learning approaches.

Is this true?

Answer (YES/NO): NO